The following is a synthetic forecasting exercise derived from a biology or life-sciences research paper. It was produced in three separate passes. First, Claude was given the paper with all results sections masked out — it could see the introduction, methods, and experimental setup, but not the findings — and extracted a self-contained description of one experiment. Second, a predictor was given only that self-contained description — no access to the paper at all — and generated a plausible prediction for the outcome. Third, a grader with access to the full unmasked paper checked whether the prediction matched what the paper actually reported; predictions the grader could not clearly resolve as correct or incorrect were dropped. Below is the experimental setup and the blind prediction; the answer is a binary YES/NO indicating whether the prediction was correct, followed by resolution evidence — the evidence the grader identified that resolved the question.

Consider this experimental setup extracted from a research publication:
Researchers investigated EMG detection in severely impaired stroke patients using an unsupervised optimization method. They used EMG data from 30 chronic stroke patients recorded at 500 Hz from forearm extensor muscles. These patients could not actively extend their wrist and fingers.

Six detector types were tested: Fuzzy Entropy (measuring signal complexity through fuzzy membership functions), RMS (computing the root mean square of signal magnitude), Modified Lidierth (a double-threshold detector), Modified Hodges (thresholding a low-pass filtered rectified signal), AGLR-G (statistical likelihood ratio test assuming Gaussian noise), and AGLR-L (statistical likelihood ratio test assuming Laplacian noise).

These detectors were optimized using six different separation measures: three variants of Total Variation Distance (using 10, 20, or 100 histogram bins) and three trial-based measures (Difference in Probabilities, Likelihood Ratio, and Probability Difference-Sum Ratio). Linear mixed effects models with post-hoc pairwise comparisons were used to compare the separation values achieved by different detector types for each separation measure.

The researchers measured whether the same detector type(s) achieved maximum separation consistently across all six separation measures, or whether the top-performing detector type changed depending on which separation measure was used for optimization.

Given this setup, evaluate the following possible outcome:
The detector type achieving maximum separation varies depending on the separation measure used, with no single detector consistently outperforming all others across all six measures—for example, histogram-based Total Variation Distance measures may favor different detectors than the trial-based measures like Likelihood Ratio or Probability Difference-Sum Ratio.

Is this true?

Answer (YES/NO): NO